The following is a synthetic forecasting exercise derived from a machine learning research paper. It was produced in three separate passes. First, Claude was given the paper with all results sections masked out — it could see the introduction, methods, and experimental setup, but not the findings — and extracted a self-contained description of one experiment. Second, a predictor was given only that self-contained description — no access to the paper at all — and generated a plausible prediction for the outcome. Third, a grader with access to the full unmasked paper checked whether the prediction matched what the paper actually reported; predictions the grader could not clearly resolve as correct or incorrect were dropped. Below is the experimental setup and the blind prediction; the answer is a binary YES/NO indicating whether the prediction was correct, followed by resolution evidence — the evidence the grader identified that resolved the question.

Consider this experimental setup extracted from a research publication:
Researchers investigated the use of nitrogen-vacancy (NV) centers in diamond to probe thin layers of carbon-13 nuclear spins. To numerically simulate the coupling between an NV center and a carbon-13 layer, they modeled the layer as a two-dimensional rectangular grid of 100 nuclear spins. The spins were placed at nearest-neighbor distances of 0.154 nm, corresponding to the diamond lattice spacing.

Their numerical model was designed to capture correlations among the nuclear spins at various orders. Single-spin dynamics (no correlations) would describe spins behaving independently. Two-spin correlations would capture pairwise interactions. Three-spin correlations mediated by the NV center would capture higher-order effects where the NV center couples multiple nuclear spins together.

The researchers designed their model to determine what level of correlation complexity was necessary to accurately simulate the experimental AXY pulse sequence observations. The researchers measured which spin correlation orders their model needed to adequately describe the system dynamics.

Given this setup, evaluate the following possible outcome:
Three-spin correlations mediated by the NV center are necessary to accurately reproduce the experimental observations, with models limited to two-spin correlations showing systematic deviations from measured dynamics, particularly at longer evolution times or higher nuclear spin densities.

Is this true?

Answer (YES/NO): YES